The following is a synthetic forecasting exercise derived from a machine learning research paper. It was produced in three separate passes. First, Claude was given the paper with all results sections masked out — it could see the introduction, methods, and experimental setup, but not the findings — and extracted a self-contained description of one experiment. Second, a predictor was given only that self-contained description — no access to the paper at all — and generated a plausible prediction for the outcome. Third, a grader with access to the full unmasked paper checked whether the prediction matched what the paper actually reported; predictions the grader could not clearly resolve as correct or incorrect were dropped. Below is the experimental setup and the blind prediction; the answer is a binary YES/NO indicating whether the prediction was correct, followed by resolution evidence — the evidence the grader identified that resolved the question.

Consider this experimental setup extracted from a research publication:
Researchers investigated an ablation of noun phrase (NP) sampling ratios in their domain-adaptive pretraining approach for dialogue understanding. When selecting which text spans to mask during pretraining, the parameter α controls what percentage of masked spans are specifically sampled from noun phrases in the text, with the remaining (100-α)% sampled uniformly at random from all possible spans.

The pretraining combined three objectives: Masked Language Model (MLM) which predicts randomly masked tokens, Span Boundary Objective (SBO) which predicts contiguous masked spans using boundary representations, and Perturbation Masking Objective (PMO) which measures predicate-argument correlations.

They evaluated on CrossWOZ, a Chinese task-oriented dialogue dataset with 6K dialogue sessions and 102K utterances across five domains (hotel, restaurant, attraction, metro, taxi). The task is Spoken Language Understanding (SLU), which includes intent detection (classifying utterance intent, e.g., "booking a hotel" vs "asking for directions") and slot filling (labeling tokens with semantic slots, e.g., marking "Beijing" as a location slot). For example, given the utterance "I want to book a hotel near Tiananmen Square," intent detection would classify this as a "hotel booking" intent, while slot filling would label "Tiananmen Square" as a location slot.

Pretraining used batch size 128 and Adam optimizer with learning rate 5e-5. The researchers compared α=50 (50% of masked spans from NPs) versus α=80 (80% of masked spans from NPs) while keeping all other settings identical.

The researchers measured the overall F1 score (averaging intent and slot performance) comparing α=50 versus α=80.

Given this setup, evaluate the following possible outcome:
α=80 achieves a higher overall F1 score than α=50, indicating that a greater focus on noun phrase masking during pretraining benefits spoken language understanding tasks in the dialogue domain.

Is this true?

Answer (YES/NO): YES